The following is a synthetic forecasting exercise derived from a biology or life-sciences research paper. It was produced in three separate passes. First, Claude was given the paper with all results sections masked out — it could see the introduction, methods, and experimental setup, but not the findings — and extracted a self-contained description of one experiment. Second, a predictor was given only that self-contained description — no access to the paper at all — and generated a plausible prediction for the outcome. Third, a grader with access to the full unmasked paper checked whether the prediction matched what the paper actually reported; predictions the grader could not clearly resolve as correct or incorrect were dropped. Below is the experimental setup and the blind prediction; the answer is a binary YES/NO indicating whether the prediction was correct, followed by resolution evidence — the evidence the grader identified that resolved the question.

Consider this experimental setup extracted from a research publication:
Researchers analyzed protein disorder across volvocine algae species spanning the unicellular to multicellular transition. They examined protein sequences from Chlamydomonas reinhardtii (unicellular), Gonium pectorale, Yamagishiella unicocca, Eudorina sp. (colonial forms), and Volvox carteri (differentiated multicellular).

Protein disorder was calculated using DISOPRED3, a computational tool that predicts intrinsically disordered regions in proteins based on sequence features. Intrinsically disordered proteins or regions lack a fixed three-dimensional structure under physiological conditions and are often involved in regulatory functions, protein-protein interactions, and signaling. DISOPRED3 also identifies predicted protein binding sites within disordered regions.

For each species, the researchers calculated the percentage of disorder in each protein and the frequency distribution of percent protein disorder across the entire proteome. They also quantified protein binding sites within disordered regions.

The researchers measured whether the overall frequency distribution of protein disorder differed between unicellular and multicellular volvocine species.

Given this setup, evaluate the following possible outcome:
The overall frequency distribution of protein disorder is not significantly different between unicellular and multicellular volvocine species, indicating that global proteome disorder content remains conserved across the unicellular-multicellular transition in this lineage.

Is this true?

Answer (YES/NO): YES